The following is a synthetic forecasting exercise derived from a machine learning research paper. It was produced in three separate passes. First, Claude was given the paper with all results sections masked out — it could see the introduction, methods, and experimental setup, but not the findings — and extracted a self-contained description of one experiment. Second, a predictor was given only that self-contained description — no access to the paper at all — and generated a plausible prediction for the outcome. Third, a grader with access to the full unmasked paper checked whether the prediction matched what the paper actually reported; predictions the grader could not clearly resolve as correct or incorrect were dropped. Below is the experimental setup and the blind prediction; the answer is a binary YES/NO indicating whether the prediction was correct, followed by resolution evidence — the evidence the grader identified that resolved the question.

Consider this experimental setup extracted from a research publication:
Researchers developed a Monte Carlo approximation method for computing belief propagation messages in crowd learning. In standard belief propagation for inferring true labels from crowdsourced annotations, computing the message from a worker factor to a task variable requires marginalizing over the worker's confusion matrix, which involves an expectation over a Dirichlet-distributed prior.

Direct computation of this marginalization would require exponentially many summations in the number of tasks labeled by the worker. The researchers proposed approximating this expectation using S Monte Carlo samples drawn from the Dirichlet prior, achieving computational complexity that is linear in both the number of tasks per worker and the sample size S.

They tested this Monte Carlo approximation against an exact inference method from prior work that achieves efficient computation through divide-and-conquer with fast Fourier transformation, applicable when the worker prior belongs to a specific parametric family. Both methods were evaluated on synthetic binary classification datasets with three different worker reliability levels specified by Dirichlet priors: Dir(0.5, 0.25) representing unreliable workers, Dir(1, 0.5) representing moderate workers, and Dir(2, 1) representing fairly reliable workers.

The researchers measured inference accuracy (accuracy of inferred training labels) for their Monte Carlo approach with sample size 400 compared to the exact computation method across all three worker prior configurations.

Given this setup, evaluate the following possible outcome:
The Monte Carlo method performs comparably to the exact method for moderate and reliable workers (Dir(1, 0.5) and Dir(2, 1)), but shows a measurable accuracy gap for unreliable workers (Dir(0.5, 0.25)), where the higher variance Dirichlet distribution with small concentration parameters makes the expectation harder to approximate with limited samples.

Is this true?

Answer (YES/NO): NO